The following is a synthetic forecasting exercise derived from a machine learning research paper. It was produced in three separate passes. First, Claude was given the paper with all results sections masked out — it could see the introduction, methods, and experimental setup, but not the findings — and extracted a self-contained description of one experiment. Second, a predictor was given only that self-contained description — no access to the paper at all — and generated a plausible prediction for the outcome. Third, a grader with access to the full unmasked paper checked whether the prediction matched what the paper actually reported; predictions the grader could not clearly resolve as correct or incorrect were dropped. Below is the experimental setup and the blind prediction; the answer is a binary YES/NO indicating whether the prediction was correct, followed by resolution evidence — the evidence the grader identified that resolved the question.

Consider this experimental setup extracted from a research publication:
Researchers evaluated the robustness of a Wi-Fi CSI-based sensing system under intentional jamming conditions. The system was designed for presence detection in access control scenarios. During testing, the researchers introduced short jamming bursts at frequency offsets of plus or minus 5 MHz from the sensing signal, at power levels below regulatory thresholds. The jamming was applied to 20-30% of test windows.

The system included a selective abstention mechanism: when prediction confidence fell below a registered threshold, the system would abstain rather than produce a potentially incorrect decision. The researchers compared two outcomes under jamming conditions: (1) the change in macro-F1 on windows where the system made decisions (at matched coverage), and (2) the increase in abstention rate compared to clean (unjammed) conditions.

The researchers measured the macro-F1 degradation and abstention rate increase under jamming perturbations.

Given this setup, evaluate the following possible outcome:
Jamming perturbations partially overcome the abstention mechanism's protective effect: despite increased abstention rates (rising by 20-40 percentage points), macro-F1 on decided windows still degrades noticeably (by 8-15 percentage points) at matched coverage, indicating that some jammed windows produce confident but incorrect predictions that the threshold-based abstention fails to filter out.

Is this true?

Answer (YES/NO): NO